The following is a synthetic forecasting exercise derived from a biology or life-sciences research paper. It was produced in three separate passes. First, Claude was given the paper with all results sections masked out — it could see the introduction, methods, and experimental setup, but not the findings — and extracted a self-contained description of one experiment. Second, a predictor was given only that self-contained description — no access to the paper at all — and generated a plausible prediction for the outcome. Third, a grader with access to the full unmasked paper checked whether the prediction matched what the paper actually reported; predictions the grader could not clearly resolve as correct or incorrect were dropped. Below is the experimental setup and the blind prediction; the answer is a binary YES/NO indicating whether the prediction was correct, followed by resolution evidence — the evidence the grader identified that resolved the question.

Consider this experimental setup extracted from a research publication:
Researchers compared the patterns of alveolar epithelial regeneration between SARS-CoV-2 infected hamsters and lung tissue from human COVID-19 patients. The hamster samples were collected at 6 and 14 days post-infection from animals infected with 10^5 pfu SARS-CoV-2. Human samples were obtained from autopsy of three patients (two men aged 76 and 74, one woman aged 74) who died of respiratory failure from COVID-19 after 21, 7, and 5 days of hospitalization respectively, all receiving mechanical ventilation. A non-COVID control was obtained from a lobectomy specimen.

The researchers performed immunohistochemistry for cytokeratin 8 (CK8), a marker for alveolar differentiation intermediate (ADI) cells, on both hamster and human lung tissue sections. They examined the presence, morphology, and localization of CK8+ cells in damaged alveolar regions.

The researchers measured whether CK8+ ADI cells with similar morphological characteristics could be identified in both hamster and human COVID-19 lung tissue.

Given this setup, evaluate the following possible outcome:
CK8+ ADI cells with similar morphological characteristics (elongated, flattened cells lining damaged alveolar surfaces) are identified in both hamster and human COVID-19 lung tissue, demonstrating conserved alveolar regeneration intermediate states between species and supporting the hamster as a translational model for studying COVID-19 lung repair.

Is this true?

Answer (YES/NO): YES